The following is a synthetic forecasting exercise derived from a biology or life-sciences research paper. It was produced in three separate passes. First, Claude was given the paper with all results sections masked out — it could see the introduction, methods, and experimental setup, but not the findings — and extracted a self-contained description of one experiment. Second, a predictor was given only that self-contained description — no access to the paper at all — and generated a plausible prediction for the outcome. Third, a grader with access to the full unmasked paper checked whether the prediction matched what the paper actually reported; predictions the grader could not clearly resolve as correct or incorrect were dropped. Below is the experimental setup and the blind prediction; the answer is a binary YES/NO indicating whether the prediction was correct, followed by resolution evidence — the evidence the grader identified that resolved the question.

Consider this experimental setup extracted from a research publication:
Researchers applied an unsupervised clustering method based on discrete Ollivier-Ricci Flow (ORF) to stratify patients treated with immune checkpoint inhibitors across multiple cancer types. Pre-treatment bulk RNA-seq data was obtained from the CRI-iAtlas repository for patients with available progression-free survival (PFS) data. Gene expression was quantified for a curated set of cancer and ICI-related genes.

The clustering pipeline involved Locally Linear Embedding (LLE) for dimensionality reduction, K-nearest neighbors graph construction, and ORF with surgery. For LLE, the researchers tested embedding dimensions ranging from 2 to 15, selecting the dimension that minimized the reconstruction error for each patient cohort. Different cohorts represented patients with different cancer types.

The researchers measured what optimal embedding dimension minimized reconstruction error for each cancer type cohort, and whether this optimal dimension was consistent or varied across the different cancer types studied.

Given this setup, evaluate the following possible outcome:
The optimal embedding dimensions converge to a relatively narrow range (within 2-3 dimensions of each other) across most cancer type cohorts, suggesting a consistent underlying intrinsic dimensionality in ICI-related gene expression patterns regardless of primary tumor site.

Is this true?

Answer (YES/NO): YES